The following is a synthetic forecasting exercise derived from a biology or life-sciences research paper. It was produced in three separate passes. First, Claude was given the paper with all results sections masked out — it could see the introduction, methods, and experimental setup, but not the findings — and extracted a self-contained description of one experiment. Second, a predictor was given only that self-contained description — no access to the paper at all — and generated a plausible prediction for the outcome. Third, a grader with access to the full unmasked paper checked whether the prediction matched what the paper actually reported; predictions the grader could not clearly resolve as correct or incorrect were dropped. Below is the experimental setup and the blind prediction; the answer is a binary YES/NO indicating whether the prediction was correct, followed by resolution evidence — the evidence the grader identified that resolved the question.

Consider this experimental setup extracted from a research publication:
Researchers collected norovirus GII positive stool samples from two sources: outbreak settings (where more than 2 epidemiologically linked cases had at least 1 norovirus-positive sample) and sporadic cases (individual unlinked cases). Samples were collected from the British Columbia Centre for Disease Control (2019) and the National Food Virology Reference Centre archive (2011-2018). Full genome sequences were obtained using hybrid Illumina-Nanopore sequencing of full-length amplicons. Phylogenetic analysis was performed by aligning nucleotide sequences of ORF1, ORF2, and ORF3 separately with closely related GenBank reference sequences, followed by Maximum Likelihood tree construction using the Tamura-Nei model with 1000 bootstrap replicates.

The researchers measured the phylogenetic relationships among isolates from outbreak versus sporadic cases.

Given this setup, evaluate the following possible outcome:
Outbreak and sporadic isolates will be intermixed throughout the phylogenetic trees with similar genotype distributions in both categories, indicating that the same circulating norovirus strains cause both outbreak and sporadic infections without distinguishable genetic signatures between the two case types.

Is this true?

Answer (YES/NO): NO